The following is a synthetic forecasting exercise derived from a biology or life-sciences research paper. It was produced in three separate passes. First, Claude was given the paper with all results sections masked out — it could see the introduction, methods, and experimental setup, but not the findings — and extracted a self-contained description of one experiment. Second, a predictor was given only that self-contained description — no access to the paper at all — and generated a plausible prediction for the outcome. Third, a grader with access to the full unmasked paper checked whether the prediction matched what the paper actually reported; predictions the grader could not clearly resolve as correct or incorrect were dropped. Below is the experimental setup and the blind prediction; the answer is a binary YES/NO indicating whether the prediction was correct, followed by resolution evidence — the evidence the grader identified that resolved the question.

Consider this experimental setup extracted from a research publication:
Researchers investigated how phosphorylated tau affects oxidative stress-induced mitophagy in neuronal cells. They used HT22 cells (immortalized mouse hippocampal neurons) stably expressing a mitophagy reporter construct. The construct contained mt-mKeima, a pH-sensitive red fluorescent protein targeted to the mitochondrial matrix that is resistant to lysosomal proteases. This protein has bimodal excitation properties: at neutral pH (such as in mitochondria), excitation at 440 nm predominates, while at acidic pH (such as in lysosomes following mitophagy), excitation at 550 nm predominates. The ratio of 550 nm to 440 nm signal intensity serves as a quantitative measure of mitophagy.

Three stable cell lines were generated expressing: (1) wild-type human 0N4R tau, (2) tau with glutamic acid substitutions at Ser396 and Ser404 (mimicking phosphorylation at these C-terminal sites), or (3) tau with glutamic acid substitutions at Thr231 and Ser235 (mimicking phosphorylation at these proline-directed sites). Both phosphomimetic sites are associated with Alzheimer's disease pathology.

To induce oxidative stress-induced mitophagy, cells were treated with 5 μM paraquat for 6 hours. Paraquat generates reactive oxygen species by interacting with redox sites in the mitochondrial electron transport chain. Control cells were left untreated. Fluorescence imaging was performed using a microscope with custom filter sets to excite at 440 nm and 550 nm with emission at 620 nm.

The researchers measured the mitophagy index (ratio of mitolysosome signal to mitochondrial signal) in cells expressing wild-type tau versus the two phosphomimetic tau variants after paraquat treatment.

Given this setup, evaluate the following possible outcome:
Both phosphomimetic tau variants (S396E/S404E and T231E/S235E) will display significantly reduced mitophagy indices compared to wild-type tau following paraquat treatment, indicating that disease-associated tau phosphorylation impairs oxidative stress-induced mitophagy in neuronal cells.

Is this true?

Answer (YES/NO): YES